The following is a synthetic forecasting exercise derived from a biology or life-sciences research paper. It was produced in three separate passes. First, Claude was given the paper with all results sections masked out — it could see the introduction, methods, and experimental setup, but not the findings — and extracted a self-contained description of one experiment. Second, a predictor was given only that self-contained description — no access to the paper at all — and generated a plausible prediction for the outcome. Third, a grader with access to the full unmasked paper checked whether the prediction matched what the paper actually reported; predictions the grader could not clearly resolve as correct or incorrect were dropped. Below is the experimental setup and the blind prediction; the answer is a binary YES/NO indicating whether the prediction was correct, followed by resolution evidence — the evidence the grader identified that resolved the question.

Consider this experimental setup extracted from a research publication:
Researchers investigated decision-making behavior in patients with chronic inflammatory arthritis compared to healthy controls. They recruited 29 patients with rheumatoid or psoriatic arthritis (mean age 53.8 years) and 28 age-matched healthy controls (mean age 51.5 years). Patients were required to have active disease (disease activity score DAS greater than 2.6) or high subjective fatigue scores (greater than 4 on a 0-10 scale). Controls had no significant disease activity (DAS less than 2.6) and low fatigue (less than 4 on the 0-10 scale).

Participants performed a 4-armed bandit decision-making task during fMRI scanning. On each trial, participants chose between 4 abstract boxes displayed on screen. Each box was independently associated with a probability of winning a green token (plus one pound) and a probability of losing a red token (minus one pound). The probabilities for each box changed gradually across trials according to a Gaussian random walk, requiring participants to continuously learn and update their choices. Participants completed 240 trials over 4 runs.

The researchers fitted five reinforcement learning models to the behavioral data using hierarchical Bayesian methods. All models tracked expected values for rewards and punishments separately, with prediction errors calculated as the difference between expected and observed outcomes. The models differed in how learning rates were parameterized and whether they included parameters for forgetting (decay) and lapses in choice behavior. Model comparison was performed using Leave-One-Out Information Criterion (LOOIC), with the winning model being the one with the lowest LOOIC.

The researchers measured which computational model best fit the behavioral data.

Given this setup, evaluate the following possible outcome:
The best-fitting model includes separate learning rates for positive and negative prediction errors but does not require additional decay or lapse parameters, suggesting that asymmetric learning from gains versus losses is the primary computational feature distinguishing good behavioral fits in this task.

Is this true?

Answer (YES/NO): NO